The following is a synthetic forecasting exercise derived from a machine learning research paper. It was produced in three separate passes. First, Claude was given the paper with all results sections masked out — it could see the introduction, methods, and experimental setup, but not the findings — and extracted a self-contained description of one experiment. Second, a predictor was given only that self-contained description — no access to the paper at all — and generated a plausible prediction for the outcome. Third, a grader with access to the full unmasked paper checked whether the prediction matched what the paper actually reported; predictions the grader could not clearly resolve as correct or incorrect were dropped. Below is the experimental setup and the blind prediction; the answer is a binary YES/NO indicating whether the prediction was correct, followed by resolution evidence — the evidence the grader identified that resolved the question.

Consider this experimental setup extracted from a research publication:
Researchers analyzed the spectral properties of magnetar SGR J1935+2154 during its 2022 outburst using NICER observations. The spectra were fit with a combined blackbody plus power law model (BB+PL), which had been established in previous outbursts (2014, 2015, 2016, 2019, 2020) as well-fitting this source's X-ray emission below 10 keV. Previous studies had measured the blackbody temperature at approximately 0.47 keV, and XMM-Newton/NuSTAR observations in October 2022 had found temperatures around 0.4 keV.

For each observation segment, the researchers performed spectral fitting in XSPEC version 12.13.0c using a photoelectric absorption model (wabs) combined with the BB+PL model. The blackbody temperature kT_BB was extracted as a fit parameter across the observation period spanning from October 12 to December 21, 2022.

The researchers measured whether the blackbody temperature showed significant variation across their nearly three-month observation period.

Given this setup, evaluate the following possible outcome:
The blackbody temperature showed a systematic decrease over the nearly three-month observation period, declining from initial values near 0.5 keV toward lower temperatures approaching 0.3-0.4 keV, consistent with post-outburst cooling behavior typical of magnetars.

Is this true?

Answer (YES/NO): NO